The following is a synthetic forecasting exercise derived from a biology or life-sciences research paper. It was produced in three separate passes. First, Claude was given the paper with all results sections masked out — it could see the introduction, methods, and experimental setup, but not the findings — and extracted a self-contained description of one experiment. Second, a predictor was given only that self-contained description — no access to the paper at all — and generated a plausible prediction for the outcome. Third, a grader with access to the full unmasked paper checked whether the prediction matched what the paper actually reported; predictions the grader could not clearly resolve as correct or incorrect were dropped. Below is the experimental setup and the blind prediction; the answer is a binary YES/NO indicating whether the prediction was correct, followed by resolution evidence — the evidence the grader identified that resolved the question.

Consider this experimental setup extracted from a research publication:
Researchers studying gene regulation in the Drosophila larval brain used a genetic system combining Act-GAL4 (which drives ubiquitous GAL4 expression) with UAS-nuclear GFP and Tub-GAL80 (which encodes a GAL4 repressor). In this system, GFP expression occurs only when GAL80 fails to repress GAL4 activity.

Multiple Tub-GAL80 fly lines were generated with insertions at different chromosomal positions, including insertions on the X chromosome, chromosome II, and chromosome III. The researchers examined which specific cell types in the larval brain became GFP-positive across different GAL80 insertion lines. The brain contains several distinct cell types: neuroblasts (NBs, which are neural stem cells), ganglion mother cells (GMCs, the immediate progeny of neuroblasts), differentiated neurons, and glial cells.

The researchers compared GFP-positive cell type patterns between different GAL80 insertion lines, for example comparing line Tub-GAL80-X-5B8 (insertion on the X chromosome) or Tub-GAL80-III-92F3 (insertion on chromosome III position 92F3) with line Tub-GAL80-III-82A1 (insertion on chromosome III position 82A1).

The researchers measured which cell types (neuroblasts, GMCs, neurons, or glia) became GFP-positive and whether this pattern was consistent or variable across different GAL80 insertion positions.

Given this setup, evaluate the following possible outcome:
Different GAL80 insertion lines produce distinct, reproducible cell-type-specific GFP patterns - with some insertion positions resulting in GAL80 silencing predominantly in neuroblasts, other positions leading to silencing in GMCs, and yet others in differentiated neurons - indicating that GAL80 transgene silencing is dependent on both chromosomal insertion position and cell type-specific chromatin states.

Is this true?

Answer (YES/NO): NO